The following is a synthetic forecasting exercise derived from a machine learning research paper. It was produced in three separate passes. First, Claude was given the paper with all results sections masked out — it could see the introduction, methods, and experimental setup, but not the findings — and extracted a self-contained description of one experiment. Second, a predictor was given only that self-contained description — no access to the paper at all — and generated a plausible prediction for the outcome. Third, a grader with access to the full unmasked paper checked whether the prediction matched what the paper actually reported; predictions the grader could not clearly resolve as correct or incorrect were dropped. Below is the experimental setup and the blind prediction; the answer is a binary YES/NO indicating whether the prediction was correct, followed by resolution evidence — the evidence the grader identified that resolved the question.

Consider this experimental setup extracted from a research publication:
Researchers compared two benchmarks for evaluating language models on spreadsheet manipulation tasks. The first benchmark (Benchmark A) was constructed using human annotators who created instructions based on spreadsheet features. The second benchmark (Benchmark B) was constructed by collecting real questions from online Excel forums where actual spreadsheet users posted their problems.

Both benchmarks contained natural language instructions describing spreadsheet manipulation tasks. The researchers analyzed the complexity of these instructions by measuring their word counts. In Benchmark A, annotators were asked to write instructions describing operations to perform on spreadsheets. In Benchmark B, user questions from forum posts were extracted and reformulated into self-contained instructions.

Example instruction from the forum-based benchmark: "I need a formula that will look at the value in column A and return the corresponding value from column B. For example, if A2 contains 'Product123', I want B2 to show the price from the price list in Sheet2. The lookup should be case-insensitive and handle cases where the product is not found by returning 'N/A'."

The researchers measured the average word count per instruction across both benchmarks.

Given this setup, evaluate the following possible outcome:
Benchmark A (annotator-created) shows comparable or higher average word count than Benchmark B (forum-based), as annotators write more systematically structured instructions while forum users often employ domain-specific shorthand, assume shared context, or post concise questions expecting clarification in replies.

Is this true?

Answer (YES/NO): NO